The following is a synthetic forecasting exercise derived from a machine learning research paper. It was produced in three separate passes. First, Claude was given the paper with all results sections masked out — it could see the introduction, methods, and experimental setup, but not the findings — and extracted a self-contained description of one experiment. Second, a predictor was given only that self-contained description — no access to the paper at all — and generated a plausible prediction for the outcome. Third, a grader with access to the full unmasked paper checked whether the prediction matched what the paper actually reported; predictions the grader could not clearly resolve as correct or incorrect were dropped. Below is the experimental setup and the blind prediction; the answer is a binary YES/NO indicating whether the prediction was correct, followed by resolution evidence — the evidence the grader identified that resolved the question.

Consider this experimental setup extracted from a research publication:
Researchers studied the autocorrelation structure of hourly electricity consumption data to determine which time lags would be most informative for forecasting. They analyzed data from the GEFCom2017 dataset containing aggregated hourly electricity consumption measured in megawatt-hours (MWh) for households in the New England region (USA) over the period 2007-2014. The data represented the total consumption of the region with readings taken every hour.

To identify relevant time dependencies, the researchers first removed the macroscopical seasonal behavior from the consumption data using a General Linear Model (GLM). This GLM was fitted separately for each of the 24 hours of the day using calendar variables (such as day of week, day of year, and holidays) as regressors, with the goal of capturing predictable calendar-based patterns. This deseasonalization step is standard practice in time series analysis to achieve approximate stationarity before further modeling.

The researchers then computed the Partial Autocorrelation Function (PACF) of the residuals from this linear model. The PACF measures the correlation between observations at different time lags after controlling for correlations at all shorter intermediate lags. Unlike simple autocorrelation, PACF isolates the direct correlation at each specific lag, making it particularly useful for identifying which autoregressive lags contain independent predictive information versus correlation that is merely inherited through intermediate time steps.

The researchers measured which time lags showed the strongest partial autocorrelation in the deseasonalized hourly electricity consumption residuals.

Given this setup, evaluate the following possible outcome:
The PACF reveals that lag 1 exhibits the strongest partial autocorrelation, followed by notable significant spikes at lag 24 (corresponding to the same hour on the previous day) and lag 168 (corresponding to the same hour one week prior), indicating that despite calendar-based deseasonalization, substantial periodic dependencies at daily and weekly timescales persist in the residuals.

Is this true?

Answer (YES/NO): NO